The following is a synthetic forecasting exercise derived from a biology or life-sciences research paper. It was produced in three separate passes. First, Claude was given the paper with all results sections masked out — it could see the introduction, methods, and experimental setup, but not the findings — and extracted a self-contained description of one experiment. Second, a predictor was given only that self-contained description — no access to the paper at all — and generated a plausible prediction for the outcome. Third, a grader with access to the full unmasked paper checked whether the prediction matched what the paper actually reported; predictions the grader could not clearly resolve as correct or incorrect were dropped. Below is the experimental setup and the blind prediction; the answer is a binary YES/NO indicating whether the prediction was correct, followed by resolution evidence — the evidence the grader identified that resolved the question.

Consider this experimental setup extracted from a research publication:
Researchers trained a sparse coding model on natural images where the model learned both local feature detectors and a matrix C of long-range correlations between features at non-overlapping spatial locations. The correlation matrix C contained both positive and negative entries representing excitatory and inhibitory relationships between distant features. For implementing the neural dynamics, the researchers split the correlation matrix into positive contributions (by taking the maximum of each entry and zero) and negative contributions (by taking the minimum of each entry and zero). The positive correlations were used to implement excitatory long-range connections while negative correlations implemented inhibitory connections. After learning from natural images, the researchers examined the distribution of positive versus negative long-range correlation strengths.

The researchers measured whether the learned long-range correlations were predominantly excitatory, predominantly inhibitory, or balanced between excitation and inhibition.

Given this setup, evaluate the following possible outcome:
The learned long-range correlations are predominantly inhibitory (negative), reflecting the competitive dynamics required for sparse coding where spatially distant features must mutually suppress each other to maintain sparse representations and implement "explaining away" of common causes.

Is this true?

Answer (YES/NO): NO